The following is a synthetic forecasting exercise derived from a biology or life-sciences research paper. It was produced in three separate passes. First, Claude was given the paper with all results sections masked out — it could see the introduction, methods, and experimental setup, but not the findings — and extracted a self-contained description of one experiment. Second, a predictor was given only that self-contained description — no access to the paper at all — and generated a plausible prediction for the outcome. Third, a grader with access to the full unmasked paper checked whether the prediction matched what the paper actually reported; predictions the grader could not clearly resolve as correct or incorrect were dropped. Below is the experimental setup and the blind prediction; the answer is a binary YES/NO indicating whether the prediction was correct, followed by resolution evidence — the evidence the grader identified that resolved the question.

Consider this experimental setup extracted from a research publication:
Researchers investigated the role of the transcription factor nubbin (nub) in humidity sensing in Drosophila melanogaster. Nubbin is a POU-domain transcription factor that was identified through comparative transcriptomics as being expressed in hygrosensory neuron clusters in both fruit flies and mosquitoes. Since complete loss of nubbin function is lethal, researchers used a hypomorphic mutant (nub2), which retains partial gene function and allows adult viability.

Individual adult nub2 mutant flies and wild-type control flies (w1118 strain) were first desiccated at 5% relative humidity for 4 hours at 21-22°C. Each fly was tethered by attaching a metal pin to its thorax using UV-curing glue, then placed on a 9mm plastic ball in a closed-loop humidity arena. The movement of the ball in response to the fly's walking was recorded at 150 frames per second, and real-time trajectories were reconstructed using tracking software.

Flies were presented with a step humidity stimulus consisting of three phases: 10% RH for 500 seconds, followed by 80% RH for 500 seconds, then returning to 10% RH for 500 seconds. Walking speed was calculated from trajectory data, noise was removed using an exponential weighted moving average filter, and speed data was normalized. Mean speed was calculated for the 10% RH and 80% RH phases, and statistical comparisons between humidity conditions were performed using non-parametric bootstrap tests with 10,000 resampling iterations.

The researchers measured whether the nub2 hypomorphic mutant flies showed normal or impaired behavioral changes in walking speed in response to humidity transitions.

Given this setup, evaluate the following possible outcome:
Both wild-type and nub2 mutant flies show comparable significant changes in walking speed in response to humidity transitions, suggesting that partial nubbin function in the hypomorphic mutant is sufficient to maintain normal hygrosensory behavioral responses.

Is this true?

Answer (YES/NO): NO